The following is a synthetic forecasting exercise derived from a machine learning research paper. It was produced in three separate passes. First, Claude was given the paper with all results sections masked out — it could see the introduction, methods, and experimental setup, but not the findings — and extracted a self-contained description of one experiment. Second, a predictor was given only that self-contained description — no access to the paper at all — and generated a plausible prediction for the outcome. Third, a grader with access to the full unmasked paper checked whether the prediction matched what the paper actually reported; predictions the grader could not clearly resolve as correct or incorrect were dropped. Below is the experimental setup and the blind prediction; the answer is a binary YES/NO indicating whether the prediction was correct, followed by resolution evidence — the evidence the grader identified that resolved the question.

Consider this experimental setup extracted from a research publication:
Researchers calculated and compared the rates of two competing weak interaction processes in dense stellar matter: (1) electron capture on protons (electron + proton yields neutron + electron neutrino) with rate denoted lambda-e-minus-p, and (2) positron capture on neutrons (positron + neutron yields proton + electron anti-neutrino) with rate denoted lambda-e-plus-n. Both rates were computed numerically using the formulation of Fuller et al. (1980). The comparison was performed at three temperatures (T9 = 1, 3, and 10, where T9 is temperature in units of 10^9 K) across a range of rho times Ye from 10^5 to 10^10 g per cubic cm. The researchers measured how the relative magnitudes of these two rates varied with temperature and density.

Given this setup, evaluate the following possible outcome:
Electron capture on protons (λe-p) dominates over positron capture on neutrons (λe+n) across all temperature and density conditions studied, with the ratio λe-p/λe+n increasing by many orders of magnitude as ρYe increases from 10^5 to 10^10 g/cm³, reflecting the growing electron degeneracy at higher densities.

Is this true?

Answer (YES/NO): NO